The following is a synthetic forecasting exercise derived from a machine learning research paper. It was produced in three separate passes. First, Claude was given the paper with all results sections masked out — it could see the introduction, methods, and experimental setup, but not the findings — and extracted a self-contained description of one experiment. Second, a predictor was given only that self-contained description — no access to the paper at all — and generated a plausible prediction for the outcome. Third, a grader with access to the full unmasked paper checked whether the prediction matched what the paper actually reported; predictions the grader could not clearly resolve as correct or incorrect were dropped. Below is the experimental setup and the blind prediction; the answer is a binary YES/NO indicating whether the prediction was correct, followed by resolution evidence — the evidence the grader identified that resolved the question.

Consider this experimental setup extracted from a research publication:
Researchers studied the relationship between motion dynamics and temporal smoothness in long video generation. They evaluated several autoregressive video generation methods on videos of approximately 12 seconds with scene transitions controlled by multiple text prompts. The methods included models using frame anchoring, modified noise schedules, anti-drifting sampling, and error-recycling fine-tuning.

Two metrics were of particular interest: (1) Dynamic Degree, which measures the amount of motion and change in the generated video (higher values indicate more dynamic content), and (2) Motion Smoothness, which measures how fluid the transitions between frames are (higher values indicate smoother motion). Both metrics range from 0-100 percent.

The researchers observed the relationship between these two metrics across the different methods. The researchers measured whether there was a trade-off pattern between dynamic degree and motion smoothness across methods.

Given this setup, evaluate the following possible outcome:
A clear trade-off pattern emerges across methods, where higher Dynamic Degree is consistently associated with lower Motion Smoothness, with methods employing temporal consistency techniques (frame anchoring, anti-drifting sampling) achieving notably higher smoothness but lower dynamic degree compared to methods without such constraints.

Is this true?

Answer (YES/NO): NO